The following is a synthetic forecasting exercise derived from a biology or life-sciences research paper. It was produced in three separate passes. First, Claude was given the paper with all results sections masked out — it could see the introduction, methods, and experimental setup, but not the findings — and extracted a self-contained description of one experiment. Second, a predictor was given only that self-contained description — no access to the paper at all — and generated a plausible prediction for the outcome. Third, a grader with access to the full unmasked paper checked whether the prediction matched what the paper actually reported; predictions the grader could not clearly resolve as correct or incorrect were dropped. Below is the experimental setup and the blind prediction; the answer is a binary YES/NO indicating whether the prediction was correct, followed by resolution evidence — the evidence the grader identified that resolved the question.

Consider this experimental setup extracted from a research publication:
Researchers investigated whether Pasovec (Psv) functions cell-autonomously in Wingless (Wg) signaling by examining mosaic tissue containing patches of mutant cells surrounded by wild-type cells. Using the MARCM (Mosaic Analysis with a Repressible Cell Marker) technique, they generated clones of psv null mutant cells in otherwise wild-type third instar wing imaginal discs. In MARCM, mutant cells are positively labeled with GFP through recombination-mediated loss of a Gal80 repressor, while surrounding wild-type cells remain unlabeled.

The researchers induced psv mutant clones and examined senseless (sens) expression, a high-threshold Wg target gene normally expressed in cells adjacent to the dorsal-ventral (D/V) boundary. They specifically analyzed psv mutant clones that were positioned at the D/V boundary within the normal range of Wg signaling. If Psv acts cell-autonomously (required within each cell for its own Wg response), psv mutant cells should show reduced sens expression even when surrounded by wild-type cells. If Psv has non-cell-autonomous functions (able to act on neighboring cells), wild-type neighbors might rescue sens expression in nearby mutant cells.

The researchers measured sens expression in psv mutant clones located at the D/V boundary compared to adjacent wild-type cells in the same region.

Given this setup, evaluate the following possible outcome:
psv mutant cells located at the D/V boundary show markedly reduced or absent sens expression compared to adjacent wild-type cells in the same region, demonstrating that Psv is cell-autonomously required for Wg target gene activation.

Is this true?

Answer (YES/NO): YES